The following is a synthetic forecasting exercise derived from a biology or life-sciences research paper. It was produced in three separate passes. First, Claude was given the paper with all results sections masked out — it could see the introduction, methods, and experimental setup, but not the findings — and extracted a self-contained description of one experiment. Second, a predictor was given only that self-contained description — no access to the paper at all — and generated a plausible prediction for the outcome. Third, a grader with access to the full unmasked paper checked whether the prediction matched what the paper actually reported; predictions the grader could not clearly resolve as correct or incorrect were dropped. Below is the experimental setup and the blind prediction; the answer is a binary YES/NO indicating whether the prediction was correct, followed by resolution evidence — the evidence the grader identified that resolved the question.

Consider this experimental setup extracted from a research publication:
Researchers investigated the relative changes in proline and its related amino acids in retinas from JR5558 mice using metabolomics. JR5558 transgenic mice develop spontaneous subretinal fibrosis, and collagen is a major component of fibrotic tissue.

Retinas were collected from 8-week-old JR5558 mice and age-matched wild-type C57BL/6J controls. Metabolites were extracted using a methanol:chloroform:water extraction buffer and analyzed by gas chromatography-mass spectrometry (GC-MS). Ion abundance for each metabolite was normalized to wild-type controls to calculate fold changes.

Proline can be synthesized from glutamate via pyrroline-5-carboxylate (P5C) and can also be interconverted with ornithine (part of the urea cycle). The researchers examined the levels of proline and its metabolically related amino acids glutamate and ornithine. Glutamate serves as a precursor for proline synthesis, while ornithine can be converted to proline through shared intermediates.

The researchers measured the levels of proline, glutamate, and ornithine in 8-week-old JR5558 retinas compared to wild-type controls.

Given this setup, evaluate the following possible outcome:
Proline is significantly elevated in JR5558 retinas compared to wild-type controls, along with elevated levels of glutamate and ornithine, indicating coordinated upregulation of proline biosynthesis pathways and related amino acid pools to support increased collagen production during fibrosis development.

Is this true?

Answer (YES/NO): NO